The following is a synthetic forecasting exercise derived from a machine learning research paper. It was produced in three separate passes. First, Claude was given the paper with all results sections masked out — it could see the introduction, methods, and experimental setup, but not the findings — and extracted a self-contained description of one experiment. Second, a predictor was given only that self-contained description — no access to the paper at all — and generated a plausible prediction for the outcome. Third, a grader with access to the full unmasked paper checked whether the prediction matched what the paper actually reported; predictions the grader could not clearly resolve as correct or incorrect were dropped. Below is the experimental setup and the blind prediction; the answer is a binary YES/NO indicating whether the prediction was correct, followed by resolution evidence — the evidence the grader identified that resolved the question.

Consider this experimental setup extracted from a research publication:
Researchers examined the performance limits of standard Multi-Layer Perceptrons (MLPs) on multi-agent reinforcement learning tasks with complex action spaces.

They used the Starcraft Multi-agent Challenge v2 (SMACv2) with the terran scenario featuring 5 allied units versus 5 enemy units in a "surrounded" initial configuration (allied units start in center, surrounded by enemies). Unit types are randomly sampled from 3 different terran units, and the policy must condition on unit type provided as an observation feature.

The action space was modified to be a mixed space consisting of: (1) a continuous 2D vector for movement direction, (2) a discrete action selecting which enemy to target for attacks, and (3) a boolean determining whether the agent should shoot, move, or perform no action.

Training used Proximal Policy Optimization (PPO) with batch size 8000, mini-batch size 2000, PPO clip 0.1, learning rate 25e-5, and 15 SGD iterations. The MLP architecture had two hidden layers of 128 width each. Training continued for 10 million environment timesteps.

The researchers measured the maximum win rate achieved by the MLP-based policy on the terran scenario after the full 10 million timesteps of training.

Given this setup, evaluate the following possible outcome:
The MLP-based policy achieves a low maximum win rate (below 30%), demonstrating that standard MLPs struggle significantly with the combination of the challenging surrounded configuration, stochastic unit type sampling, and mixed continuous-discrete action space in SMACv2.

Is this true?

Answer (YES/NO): NO